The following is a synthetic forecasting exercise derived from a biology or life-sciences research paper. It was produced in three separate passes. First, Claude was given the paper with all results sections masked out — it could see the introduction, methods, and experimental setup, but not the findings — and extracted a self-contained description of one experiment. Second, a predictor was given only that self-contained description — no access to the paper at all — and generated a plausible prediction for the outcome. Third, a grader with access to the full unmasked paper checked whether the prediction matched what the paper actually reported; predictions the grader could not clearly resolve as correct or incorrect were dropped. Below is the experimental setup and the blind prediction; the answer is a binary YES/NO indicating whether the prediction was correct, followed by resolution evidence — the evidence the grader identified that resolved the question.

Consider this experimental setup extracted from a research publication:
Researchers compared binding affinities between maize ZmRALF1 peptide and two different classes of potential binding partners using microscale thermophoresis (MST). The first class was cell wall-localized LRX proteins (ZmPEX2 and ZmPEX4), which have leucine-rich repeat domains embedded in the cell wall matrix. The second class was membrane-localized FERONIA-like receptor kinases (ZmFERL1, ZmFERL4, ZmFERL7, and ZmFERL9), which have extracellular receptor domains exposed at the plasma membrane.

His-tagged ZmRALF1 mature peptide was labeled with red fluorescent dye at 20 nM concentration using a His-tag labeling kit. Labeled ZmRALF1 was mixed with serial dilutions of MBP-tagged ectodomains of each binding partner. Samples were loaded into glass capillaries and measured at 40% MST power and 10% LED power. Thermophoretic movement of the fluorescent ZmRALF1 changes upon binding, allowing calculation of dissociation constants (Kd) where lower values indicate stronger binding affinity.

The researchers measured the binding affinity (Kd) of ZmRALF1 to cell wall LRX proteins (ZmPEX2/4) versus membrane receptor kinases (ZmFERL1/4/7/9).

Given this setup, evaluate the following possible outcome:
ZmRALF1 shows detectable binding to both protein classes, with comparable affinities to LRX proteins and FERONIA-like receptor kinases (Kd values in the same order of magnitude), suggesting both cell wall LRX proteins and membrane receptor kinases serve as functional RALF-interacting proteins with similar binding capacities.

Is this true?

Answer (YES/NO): NO